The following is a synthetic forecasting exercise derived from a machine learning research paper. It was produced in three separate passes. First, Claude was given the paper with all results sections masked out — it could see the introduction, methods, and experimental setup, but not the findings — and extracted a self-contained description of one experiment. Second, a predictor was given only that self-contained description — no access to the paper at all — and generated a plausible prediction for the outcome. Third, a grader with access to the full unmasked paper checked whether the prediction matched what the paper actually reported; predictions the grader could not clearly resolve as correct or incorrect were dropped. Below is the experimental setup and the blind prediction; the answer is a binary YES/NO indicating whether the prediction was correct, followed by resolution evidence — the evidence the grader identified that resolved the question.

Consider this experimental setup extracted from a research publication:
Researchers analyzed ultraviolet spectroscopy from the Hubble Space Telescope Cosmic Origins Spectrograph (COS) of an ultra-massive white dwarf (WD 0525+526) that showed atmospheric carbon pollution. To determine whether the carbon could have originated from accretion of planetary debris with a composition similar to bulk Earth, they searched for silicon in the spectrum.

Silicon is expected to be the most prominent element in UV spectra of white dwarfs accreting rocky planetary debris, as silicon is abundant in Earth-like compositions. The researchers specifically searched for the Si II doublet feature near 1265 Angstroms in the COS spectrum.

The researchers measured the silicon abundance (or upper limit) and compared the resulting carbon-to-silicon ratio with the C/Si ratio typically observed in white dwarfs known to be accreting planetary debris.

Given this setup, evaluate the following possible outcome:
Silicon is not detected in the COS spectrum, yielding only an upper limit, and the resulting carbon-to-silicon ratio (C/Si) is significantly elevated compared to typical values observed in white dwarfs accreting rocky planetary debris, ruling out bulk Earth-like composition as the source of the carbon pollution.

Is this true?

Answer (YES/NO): YES